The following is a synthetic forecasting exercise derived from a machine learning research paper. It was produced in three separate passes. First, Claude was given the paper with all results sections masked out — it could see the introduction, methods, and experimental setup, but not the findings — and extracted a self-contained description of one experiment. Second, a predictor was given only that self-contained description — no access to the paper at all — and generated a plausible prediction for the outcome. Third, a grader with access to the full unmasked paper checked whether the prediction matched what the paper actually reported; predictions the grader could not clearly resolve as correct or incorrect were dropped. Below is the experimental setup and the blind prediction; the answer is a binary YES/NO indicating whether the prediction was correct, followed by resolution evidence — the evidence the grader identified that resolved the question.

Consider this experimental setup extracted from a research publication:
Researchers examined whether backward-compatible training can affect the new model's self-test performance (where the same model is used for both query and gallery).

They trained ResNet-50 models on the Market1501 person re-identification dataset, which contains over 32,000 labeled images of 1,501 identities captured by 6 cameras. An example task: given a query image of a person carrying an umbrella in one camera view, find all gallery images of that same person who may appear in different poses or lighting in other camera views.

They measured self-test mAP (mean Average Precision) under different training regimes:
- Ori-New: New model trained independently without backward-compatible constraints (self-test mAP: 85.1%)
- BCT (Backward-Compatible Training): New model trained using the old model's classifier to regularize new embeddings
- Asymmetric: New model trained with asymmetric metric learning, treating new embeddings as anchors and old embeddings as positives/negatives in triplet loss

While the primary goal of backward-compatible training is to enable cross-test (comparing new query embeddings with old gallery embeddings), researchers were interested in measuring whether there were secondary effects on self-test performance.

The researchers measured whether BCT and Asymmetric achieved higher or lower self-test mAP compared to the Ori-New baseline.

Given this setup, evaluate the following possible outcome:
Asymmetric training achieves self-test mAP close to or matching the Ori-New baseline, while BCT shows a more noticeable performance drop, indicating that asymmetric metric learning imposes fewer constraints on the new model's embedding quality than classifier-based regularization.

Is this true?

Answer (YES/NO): YES